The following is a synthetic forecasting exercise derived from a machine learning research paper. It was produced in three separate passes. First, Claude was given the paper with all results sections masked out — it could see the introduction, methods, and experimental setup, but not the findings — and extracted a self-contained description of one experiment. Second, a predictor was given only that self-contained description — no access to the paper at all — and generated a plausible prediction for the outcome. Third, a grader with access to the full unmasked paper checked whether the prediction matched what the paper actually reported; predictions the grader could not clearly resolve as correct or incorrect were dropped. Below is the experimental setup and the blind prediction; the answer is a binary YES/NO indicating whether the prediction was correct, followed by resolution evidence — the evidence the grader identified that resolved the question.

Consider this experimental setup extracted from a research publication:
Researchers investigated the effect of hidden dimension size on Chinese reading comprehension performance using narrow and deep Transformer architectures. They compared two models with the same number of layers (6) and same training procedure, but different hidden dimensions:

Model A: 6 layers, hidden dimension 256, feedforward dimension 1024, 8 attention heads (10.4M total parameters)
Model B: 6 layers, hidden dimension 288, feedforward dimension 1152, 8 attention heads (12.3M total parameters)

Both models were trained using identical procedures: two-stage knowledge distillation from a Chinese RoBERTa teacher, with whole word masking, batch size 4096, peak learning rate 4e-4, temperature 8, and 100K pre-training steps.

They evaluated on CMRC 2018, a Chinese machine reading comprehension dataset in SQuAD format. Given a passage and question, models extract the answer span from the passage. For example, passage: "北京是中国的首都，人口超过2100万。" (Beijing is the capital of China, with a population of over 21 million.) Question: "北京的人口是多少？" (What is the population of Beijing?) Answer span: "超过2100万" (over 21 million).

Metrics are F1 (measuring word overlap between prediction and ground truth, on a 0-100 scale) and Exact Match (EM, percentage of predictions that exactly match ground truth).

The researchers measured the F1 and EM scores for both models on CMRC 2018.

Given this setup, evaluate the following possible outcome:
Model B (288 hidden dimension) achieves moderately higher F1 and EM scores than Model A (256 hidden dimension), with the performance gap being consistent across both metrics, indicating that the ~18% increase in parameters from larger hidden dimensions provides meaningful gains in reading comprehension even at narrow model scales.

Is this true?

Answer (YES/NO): YES